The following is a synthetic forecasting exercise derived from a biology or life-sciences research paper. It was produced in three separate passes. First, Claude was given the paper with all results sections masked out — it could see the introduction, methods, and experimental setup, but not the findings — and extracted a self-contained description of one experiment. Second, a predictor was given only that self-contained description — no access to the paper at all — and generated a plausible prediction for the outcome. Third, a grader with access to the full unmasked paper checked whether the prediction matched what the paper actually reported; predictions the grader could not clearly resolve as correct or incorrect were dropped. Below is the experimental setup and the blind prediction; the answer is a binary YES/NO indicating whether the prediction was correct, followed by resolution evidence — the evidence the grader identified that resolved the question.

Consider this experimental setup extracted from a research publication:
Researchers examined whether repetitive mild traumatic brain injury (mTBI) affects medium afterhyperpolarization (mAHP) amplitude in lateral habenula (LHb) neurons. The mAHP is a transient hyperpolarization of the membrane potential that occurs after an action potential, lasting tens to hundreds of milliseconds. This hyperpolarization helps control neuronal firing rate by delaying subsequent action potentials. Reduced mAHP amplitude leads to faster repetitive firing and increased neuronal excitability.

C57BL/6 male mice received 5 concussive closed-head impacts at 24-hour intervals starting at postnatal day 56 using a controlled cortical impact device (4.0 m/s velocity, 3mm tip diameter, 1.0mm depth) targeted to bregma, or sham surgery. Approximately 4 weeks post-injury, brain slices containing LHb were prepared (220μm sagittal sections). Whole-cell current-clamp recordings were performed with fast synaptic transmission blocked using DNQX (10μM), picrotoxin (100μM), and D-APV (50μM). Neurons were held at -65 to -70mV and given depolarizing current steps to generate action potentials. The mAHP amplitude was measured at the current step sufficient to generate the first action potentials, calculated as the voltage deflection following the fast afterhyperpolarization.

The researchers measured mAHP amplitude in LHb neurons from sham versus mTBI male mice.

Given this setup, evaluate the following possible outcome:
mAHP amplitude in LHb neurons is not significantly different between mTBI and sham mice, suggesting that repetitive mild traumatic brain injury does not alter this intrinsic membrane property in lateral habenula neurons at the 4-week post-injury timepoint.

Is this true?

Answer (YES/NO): YES